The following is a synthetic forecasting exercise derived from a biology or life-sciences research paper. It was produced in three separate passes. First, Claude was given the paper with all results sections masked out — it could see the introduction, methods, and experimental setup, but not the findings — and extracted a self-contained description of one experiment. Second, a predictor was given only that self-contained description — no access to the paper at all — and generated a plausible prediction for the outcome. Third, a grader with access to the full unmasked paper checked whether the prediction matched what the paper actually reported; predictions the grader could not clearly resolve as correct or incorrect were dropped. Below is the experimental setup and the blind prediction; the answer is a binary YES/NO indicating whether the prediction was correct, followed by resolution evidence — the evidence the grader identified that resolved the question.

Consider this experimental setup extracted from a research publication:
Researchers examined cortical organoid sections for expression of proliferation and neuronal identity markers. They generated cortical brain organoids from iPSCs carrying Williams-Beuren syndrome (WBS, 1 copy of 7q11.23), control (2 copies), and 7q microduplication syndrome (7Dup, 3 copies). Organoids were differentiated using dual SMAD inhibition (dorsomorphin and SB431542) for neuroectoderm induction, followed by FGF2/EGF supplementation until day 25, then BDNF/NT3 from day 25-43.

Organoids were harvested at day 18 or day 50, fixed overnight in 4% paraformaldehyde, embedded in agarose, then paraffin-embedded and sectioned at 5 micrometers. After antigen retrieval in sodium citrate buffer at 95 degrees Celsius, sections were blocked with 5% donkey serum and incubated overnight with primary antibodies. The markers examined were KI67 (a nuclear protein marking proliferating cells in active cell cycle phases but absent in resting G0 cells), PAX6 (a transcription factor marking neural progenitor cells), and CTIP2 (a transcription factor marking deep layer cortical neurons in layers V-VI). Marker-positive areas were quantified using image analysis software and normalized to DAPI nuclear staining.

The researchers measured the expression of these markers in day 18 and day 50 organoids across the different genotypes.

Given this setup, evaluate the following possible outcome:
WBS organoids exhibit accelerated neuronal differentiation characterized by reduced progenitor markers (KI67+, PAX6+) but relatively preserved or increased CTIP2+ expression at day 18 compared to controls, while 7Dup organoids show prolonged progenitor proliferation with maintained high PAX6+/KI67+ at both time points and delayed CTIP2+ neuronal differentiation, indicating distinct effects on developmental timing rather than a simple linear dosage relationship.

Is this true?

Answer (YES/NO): NO